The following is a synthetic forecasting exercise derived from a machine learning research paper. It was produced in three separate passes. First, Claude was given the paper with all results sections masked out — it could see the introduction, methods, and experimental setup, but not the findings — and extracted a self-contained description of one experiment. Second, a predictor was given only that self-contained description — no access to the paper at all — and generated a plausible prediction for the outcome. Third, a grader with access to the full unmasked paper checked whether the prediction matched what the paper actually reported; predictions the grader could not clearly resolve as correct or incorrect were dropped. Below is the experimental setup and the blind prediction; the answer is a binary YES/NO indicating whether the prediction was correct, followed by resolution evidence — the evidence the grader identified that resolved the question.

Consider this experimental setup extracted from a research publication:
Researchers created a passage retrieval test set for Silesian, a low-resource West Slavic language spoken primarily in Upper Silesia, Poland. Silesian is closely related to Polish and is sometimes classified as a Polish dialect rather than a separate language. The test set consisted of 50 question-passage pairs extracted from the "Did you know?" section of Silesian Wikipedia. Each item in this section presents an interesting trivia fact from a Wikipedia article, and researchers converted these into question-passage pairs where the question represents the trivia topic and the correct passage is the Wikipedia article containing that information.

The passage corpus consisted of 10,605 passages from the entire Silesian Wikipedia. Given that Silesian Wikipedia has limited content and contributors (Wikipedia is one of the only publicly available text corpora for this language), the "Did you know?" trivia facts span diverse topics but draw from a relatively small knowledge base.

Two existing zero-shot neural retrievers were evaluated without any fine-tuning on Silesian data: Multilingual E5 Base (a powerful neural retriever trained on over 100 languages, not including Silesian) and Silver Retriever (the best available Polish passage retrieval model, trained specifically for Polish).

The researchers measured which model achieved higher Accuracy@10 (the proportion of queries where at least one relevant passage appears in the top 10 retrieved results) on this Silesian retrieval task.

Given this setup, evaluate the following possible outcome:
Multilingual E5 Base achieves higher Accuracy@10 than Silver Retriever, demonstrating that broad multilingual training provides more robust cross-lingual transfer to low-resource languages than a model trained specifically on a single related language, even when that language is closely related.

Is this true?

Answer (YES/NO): NO